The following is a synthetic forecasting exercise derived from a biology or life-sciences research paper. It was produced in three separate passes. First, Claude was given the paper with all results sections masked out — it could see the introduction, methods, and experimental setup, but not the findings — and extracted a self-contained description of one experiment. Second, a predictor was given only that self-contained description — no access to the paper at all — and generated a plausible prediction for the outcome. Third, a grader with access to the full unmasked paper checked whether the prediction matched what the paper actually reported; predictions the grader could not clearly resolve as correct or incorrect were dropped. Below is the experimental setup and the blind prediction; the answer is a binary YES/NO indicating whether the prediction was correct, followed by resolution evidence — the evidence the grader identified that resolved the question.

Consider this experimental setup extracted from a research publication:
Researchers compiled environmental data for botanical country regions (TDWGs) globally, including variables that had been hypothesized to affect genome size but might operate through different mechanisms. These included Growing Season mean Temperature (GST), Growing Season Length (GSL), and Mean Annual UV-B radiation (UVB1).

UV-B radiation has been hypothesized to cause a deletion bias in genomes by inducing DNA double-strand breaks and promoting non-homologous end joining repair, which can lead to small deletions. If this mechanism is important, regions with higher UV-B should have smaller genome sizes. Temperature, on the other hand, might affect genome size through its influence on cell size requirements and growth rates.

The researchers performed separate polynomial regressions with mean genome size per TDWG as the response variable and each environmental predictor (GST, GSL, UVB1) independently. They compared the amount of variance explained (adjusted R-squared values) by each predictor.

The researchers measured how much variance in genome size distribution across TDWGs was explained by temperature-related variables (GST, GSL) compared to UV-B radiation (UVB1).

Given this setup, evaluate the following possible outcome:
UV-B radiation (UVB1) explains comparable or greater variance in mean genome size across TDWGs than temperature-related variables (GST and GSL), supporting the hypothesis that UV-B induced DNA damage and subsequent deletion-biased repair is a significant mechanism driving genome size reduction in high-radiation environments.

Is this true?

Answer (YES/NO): NO